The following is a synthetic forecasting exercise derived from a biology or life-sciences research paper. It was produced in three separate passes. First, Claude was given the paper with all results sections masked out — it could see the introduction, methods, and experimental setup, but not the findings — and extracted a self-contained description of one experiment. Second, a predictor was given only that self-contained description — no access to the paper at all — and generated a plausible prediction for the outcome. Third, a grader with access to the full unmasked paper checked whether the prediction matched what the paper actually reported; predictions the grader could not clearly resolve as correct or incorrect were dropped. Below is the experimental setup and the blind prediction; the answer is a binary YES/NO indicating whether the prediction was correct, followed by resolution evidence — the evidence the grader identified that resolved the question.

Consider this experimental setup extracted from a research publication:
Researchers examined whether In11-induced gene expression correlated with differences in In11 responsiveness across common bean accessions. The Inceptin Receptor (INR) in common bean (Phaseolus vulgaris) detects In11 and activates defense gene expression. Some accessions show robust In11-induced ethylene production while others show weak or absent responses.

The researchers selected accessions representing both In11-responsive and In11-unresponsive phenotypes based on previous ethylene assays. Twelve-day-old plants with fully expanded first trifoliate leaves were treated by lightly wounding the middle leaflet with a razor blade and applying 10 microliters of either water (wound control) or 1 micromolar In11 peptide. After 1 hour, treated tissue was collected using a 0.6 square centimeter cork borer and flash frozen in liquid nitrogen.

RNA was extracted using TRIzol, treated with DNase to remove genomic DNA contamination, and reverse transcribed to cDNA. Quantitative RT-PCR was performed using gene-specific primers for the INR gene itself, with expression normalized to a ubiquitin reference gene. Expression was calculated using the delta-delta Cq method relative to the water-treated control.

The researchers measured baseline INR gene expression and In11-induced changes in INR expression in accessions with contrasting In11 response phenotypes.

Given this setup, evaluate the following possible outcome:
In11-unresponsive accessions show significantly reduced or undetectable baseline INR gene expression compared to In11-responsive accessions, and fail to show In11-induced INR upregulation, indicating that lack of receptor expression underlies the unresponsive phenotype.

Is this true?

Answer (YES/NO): NO